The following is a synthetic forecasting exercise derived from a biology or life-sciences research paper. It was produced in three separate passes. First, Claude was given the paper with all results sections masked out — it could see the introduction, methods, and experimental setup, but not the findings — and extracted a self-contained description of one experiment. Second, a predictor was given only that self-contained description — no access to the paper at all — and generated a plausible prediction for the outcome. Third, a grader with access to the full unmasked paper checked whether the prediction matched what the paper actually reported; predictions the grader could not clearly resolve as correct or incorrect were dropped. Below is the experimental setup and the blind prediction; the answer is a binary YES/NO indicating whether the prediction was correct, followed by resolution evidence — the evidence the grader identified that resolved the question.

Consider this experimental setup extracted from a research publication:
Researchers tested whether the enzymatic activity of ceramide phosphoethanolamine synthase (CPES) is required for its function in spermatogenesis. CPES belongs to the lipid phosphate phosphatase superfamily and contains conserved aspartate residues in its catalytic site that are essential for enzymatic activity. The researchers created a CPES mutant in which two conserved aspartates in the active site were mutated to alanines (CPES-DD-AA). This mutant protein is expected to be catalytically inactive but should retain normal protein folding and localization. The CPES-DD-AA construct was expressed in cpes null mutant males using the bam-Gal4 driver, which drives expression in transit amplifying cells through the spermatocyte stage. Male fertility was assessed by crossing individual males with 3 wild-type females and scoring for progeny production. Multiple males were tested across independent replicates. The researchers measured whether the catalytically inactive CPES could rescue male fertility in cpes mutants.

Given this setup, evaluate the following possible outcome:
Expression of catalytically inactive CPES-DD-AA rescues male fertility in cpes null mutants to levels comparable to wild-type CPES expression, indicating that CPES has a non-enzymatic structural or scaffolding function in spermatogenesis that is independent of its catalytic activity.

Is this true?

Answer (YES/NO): NO